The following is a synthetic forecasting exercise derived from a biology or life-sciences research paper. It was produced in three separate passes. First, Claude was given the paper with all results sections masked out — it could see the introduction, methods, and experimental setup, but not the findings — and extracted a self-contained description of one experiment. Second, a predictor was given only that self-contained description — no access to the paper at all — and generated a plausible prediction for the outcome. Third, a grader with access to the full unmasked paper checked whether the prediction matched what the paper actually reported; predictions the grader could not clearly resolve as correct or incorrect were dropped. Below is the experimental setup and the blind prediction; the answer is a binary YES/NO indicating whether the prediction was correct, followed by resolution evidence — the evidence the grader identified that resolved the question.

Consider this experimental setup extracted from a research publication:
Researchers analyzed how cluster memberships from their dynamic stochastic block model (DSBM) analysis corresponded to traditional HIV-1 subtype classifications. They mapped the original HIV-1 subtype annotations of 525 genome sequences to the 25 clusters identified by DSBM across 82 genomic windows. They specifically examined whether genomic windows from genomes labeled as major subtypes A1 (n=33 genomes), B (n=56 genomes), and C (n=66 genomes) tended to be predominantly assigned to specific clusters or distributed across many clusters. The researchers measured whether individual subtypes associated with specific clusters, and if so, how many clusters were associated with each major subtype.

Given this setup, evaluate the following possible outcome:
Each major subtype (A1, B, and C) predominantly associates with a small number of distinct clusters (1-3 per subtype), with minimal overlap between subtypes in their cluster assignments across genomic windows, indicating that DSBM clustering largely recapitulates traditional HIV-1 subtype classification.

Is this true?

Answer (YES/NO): NO